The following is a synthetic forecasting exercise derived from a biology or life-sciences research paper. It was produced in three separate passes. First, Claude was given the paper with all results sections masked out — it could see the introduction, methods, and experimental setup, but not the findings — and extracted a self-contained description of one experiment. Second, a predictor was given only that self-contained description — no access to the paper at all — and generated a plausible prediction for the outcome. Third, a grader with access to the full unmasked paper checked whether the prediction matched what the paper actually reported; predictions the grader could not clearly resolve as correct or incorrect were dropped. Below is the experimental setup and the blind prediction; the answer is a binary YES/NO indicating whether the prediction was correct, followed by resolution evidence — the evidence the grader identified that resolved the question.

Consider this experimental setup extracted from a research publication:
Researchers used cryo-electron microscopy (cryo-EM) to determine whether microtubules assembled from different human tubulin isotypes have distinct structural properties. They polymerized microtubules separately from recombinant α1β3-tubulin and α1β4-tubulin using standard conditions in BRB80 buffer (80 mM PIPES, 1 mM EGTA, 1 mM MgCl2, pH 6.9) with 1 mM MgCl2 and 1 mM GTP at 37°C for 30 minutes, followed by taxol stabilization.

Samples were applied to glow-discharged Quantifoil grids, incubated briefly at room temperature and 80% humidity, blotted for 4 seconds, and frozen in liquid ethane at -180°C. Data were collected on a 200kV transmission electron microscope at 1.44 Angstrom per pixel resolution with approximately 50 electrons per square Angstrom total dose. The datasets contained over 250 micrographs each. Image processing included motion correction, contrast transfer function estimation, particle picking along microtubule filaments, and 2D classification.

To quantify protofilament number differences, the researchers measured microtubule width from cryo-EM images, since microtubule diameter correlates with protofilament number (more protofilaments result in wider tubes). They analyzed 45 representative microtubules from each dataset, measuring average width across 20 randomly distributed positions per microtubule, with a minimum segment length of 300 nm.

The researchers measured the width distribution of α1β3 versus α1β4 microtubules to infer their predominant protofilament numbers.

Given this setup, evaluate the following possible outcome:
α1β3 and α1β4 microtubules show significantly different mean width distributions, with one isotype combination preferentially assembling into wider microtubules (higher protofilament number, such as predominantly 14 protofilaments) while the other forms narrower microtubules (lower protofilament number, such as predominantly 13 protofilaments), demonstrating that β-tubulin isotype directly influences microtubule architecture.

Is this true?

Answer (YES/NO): YES